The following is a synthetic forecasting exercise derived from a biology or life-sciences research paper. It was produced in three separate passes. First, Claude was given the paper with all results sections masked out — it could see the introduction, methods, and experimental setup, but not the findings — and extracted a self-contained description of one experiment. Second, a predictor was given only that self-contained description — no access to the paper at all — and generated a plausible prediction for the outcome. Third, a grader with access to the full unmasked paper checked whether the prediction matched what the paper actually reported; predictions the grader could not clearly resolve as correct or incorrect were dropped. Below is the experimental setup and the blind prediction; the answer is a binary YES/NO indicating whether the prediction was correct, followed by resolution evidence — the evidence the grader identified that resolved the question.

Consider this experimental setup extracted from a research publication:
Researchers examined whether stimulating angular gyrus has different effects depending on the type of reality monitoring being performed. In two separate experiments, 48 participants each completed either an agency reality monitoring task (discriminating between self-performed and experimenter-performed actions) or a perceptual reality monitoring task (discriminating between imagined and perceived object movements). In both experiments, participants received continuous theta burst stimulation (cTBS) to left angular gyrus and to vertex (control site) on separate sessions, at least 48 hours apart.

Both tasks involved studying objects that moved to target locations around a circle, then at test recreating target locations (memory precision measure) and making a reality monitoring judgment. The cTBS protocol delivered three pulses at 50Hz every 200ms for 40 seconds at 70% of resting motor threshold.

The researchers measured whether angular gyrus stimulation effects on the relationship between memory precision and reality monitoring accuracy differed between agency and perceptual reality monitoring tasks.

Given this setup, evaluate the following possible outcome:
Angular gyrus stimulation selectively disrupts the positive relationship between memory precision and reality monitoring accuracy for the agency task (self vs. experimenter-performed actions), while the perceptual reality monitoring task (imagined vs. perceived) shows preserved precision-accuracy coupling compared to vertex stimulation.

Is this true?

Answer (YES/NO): YES